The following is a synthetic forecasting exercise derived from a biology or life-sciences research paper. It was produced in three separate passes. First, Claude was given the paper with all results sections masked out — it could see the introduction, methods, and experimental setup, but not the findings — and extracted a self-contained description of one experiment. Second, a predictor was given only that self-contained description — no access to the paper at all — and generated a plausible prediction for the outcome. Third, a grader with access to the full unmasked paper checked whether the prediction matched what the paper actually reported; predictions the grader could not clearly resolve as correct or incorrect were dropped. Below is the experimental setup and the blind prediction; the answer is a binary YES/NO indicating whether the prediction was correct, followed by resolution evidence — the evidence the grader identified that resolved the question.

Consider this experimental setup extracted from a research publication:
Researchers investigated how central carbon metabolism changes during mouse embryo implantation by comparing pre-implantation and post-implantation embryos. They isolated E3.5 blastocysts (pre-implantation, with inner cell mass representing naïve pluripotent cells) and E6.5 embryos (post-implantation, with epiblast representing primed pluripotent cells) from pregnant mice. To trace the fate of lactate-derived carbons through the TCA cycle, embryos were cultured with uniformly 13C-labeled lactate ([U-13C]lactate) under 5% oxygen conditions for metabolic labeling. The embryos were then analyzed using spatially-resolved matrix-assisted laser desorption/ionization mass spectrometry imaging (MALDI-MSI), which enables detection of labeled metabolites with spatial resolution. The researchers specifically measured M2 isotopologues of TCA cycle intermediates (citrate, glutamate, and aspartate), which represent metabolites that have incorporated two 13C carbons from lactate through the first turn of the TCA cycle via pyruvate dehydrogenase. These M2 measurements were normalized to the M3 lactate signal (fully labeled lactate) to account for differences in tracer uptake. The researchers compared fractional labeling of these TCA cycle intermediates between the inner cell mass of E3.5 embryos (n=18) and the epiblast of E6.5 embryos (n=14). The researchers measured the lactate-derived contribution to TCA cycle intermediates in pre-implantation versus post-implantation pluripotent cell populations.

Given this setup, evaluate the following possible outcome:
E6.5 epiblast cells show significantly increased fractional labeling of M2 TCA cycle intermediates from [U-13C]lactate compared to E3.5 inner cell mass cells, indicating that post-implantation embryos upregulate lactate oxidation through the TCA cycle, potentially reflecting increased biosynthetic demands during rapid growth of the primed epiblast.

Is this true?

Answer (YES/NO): NO